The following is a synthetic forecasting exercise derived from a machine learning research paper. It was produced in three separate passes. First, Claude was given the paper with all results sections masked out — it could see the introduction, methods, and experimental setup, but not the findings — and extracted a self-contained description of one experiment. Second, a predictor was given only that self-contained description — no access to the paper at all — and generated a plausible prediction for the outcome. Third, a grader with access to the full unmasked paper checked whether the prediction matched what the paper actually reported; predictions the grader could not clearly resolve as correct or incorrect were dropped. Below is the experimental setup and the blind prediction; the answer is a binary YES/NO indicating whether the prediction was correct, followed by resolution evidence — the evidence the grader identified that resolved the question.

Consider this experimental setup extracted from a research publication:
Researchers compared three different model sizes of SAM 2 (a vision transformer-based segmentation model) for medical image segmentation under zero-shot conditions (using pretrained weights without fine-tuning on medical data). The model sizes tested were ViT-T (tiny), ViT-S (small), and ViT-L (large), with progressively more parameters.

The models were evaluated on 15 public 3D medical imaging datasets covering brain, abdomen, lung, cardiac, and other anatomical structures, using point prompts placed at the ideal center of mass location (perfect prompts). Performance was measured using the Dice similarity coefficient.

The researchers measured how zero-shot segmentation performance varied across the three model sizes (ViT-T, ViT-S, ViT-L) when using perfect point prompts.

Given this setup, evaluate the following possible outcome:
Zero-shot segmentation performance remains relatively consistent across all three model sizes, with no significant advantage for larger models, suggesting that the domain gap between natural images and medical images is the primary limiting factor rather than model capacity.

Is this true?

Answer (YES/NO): NO